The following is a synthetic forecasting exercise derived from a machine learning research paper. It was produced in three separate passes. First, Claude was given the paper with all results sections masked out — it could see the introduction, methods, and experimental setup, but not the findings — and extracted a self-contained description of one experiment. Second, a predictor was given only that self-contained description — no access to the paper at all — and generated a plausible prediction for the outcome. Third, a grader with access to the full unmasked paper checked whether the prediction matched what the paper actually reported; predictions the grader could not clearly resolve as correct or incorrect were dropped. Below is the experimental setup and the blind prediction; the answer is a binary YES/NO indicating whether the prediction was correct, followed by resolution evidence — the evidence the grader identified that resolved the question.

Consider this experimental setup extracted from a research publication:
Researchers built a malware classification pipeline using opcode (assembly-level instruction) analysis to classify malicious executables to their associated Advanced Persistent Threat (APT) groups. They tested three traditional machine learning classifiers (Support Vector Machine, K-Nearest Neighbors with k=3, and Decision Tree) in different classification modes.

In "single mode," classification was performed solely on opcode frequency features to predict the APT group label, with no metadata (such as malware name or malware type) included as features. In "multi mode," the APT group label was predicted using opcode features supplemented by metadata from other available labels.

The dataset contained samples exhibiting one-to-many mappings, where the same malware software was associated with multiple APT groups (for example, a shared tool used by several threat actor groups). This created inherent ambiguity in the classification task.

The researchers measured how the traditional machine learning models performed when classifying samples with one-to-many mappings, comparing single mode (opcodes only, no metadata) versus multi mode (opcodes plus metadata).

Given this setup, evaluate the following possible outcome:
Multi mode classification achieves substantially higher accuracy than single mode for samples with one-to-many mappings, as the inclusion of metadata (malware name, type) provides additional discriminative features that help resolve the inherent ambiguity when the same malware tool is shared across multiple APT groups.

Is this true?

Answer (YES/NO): NO